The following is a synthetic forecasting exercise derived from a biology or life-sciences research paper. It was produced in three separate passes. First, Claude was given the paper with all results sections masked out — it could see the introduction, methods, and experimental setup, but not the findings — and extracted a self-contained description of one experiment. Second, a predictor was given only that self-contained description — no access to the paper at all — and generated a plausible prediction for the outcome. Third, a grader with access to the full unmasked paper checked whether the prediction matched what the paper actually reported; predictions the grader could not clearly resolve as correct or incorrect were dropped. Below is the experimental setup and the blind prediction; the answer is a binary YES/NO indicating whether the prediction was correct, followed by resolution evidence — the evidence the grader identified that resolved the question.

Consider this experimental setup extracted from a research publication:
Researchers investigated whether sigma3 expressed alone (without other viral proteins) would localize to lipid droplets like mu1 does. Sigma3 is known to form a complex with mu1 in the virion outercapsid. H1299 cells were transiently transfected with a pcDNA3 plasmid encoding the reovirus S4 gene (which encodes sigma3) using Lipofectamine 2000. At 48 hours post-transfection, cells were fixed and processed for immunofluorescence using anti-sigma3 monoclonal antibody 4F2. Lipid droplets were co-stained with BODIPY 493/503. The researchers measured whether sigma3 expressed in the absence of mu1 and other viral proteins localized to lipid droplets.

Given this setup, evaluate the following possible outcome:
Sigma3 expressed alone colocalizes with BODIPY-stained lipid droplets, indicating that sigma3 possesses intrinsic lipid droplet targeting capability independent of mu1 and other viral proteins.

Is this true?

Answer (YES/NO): NO